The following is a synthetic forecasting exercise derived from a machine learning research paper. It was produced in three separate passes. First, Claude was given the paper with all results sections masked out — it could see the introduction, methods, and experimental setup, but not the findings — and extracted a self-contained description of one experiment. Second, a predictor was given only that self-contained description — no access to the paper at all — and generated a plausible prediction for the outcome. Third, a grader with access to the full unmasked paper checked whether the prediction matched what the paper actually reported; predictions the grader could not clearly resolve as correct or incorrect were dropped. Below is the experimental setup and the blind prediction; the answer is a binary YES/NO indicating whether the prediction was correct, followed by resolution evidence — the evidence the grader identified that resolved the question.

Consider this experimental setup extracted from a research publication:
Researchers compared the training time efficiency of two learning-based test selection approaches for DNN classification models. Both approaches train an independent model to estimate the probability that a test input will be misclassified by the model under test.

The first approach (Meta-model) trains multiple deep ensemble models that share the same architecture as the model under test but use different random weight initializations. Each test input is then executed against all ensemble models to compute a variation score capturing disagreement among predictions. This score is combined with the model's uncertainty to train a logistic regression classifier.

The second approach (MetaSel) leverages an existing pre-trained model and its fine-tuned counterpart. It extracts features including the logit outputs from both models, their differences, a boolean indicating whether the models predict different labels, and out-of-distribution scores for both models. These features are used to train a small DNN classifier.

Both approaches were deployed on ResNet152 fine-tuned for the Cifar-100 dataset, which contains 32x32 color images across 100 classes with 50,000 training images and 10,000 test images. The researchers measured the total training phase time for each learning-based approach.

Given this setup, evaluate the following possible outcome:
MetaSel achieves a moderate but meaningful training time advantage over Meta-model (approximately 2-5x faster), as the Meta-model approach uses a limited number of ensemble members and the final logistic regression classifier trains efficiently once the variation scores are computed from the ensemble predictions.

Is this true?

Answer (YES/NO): NO